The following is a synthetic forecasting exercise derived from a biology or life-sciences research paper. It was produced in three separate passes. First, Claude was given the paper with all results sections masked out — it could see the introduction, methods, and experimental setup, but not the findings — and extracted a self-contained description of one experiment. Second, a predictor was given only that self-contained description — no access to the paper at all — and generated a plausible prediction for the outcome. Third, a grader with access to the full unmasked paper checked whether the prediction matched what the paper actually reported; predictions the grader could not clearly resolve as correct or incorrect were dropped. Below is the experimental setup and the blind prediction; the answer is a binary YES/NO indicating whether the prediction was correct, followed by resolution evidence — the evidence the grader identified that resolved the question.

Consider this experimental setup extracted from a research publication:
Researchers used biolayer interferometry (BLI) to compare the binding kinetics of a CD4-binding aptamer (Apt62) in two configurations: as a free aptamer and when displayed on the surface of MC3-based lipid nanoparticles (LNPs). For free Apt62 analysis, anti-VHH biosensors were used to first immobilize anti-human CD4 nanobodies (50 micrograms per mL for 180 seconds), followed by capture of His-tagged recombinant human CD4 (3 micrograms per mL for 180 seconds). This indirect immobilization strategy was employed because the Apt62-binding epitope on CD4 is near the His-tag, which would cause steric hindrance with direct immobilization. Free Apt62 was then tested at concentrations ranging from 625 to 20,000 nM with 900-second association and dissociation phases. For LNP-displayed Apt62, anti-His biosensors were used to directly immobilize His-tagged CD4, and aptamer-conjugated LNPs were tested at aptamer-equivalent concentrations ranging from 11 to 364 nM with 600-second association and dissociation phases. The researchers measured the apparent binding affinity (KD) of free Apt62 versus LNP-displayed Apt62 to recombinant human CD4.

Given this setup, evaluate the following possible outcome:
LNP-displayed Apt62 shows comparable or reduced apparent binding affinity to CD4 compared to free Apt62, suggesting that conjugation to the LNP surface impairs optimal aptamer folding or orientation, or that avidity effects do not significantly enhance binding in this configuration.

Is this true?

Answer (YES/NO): NO